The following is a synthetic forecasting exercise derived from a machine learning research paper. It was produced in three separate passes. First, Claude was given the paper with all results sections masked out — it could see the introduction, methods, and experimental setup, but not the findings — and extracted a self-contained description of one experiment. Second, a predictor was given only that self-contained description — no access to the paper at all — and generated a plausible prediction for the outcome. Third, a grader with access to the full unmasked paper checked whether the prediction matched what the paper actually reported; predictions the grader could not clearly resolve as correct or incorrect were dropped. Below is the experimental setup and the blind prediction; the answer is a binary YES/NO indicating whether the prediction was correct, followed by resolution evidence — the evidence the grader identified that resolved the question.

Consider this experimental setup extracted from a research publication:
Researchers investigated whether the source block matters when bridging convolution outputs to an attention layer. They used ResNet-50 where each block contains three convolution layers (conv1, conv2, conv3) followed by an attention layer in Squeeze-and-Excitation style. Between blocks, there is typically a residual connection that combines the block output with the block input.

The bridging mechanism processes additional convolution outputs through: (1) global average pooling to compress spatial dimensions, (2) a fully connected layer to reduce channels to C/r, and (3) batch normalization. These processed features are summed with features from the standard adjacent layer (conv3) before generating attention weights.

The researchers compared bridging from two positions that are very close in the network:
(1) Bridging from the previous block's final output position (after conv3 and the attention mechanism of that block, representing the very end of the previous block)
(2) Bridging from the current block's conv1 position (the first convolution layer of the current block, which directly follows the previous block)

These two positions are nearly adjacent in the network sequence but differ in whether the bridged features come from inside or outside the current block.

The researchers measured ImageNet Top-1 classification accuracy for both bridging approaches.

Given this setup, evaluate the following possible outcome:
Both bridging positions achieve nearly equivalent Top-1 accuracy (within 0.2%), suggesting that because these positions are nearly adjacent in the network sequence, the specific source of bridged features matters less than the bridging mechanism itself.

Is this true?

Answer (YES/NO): NO